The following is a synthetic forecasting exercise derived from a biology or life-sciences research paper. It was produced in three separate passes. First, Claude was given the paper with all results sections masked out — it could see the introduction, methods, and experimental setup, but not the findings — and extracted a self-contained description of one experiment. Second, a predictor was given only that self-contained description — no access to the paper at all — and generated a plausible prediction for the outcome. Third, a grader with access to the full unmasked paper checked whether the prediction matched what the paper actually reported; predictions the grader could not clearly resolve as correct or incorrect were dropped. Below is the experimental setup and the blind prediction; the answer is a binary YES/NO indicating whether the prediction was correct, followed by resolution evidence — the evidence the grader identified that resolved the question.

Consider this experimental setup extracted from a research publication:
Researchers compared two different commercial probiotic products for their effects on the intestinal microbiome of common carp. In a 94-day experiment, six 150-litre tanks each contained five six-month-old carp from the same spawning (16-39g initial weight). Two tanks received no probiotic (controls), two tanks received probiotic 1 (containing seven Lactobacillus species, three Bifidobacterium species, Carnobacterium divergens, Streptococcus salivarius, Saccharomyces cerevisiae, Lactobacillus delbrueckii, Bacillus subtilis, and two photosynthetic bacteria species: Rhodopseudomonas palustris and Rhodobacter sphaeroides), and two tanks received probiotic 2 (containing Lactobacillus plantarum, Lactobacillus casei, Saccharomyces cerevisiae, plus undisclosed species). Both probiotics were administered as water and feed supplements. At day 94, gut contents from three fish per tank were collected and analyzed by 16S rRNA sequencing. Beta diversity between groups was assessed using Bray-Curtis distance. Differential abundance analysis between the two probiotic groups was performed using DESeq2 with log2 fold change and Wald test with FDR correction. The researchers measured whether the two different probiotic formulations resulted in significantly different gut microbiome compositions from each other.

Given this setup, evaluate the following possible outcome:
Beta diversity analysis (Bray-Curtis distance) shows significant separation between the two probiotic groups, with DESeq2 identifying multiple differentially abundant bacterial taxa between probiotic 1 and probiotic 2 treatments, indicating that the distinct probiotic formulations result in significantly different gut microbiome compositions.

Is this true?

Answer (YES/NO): NO